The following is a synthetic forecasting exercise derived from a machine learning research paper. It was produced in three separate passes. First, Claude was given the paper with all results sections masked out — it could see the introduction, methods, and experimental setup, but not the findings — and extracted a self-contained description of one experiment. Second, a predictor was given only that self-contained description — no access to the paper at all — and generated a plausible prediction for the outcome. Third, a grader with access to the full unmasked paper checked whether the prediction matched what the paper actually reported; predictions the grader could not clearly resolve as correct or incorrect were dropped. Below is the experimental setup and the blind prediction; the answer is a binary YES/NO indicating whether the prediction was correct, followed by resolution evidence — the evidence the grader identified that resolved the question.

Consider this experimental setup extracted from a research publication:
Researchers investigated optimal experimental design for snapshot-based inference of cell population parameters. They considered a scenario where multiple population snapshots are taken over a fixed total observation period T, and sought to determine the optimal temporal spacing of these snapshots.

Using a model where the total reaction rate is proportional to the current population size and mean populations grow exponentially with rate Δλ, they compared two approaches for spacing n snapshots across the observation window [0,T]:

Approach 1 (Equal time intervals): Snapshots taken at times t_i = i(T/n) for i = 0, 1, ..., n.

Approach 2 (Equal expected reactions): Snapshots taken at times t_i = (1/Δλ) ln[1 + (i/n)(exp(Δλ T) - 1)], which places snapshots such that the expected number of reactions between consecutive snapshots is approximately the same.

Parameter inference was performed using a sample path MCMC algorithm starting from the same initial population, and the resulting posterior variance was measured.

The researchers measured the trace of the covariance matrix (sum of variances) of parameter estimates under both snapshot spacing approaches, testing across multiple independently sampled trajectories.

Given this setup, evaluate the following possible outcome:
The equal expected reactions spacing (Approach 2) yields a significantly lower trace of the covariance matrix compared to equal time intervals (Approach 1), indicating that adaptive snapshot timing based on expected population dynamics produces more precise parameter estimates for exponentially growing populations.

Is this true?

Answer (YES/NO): YES